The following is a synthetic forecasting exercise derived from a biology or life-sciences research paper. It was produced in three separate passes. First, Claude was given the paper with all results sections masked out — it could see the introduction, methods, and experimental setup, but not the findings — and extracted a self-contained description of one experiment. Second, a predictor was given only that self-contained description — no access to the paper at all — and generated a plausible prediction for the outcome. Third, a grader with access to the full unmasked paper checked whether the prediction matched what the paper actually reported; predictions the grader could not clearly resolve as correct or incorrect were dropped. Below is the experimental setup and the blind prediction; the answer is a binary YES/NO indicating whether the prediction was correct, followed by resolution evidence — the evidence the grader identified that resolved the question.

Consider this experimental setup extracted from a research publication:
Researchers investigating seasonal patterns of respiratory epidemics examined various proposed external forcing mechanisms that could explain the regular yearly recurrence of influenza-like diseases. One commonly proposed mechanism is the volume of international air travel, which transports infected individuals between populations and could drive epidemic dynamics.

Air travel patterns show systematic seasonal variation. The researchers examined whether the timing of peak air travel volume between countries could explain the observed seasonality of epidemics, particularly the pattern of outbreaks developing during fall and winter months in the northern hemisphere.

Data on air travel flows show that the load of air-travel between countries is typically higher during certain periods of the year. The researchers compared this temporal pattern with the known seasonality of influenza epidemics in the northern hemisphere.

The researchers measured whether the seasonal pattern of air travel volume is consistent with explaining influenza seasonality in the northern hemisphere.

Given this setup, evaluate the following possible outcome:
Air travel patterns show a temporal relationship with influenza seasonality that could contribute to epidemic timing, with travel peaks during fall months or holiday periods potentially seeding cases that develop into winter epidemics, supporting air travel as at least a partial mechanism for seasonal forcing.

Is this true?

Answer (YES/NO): NO